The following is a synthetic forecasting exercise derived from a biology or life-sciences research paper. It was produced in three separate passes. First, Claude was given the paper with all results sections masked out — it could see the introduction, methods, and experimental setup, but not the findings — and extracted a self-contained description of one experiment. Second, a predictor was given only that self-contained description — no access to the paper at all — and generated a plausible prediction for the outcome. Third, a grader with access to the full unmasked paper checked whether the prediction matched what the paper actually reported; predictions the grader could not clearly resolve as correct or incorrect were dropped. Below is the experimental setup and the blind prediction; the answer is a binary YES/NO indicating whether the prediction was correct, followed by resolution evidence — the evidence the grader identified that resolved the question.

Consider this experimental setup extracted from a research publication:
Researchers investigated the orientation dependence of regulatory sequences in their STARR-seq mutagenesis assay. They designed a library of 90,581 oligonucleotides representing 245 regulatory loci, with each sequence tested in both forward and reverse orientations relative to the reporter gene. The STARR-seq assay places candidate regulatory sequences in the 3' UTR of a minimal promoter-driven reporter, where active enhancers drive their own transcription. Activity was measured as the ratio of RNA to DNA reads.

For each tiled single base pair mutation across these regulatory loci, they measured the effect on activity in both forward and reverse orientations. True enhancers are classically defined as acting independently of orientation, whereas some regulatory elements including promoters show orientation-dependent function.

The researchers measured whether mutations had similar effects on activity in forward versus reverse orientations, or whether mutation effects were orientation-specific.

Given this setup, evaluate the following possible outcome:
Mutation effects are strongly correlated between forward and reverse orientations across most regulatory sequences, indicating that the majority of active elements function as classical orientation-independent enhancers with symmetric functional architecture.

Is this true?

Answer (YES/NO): YES